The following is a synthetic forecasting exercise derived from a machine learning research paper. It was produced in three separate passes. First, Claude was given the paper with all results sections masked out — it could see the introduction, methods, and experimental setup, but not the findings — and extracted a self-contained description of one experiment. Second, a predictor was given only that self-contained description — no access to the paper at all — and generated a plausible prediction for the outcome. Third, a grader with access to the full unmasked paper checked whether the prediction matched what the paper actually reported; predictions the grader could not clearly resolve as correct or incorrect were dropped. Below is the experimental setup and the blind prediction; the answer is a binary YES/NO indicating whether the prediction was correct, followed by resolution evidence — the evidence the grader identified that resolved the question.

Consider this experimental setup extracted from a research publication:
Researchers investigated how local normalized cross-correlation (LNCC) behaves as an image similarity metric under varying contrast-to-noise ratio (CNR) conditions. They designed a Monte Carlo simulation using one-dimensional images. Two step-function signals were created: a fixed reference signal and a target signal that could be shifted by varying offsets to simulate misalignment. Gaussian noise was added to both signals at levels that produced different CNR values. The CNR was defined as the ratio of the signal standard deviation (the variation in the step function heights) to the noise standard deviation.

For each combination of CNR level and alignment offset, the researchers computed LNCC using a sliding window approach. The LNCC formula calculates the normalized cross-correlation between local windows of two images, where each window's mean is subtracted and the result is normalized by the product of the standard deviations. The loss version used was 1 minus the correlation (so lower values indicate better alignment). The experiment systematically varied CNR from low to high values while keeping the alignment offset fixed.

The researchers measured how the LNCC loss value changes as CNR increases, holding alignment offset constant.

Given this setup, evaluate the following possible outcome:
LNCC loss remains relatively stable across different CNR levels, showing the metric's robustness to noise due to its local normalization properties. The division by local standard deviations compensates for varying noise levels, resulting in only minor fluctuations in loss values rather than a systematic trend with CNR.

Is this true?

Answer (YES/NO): NO